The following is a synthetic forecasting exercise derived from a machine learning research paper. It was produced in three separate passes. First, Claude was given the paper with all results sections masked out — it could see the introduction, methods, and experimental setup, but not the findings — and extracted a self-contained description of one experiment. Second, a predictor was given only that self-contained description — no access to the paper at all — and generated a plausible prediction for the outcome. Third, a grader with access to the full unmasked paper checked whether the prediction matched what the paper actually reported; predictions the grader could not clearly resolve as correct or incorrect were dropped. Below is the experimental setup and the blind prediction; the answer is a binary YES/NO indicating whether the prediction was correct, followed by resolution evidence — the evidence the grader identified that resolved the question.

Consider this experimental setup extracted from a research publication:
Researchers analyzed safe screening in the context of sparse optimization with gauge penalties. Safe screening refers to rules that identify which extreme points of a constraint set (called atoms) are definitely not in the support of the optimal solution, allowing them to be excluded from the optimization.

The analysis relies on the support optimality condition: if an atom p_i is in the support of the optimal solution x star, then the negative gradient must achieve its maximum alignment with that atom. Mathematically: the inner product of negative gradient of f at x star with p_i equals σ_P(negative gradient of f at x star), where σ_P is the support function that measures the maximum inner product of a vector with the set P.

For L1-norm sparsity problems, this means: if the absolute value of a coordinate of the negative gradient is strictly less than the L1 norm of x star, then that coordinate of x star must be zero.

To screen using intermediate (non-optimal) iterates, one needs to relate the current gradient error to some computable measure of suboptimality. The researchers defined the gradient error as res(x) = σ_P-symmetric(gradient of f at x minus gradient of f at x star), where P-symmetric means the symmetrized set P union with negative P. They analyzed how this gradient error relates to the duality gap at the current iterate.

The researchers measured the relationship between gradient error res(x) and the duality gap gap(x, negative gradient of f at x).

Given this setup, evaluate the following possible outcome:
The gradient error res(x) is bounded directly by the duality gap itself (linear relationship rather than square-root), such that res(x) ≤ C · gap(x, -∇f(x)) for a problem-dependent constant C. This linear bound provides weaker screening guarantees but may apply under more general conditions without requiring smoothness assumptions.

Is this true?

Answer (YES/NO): NO